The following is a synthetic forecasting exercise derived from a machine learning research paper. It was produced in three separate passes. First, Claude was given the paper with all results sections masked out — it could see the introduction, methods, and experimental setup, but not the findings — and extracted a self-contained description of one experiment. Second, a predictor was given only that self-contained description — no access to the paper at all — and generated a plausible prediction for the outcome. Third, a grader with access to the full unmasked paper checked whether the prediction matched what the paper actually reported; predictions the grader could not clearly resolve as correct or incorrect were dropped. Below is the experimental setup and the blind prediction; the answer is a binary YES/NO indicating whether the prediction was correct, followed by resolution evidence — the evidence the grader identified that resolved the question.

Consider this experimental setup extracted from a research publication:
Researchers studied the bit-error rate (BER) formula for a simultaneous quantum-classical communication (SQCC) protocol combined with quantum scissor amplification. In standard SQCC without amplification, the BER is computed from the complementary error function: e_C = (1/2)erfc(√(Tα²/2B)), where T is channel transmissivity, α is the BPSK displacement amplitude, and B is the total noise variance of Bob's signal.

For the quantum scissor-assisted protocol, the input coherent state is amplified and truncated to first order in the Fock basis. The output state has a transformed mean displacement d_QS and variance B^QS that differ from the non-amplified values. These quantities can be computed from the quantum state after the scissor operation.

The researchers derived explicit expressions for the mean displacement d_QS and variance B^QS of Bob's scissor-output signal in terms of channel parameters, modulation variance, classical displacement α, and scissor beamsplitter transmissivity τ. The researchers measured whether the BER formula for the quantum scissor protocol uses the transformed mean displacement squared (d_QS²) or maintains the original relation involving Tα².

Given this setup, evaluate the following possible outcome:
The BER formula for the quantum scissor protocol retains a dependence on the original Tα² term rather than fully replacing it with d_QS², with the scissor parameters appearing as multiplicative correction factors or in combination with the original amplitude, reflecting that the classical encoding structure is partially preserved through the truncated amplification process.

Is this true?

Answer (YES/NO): NO